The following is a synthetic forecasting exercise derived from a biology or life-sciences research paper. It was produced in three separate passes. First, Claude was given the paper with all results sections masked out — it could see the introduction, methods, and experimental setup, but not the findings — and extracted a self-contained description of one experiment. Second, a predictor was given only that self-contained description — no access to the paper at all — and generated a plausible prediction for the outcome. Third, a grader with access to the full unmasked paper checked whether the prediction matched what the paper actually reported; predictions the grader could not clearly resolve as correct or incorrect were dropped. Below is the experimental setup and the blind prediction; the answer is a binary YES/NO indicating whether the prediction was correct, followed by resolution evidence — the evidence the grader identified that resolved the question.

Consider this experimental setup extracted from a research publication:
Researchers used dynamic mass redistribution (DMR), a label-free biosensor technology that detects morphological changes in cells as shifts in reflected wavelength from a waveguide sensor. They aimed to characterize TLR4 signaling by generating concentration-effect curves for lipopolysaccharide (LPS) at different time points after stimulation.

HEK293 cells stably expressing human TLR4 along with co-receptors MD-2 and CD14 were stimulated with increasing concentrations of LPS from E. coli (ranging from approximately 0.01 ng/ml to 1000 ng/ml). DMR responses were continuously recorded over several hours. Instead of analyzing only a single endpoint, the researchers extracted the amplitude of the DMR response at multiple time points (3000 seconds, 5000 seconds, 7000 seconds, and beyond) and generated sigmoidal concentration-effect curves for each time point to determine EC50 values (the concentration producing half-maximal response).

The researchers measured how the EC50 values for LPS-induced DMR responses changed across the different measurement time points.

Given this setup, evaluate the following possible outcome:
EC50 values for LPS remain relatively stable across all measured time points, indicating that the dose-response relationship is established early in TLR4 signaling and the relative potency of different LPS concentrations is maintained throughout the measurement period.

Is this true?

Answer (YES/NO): NO